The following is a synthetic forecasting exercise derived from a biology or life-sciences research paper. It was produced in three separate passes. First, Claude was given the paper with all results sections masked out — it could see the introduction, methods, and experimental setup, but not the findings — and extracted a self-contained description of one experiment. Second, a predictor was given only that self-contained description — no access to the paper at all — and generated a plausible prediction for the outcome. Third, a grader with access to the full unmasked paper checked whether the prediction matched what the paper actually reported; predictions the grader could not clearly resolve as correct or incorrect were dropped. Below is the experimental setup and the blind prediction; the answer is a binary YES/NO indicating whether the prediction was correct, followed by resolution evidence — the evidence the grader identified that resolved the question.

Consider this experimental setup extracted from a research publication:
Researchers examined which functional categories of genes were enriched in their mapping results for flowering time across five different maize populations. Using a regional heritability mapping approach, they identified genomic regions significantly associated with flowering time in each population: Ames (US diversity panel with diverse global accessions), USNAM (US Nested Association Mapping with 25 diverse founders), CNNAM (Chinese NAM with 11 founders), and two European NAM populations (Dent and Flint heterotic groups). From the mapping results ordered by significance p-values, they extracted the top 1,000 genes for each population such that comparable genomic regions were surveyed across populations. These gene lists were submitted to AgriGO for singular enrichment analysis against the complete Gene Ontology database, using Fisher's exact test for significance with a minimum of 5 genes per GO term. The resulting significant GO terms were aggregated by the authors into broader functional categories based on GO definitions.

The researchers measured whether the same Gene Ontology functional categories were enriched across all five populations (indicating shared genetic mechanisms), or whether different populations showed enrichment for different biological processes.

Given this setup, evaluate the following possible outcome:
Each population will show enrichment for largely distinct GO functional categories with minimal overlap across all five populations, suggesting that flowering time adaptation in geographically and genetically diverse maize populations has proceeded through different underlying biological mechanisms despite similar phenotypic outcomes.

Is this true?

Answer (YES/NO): NO